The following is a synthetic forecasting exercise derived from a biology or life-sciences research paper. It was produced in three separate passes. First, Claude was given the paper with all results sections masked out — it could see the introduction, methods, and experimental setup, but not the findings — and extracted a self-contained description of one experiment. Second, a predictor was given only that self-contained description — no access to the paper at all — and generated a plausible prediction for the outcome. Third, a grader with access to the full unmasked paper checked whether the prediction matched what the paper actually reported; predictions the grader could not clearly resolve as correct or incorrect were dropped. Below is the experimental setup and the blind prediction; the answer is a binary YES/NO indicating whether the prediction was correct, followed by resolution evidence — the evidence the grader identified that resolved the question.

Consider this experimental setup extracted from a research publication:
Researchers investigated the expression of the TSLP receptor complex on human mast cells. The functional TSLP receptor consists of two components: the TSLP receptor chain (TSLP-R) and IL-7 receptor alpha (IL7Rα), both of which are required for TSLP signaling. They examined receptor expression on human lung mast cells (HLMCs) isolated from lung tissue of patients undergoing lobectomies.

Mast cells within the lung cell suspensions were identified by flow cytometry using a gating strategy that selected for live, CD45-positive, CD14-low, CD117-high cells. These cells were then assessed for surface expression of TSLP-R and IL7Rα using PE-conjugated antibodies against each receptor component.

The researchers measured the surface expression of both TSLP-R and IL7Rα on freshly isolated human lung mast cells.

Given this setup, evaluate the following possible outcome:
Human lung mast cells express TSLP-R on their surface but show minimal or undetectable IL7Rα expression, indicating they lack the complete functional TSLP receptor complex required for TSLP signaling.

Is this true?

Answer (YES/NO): YES